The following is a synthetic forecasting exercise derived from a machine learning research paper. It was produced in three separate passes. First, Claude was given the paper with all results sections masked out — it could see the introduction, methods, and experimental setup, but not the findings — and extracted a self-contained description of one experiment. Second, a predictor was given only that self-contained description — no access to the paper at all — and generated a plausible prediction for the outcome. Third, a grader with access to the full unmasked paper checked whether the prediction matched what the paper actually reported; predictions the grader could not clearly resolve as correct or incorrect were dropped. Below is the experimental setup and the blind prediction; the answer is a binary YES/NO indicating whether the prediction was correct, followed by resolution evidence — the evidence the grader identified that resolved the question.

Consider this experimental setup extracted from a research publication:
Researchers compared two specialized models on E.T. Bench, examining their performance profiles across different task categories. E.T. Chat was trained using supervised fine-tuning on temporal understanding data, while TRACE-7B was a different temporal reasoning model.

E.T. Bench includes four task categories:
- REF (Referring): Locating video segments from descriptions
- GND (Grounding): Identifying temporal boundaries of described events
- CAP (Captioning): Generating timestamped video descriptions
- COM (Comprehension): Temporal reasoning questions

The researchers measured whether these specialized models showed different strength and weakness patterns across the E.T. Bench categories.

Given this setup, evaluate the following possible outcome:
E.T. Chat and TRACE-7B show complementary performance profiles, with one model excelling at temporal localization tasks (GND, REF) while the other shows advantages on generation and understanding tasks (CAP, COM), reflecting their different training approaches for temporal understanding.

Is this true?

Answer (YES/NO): YES